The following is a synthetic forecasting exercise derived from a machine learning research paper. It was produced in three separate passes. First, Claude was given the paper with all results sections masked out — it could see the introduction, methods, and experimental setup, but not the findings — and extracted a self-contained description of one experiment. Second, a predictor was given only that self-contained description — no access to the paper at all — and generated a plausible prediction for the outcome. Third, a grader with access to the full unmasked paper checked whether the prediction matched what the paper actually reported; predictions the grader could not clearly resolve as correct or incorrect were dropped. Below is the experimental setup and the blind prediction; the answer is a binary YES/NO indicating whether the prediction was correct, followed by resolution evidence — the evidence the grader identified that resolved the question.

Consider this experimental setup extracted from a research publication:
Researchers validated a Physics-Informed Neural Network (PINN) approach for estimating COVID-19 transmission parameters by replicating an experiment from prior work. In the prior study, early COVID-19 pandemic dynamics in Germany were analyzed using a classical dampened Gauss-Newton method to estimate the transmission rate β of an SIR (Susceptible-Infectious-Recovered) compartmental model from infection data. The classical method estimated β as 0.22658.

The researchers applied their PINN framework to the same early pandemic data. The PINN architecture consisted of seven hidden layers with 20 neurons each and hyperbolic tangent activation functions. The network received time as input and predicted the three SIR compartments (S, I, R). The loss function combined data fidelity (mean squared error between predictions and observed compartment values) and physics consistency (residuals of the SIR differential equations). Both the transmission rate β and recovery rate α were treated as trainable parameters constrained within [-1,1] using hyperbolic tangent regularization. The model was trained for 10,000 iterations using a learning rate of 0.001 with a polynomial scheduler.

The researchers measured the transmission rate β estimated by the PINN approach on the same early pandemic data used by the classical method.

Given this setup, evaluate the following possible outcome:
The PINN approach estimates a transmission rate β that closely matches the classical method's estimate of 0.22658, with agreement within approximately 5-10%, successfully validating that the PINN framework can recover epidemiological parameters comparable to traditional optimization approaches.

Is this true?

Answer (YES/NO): YES